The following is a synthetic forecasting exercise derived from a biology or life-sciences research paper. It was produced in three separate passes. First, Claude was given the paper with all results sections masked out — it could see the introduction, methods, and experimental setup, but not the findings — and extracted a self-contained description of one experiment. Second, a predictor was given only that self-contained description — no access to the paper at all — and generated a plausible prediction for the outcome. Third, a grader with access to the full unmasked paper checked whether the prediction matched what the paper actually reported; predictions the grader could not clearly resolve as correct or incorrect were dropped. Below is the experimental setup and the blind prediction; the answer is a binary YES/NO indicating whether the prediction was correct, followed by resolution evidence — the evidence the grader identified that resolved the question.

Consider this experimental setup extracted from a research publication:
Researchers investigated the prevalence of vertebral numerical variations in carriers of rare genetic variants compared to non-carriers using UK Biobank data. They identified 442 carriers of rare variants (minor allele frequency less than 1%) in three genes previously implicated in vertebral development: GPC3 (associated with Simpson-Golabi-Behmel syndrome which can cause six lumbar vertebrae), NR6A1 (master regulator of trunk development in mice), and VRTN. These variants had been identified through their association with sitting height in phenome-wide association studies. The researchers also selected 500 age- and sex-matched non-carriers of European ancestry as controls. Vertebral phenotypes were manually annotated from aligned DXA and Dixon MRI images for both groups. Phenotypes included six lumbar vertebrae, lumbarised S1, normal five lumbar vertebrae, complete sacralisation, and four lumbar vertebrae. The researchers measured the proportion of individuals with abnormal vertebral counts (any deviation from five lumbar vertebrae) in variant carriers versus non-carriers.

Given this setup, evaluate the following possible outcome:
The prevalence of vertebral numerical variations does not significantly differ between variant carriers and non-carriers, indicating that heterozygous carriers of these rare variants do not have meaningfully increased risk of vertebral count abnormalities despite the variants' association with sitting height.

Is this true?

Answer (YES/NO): NO